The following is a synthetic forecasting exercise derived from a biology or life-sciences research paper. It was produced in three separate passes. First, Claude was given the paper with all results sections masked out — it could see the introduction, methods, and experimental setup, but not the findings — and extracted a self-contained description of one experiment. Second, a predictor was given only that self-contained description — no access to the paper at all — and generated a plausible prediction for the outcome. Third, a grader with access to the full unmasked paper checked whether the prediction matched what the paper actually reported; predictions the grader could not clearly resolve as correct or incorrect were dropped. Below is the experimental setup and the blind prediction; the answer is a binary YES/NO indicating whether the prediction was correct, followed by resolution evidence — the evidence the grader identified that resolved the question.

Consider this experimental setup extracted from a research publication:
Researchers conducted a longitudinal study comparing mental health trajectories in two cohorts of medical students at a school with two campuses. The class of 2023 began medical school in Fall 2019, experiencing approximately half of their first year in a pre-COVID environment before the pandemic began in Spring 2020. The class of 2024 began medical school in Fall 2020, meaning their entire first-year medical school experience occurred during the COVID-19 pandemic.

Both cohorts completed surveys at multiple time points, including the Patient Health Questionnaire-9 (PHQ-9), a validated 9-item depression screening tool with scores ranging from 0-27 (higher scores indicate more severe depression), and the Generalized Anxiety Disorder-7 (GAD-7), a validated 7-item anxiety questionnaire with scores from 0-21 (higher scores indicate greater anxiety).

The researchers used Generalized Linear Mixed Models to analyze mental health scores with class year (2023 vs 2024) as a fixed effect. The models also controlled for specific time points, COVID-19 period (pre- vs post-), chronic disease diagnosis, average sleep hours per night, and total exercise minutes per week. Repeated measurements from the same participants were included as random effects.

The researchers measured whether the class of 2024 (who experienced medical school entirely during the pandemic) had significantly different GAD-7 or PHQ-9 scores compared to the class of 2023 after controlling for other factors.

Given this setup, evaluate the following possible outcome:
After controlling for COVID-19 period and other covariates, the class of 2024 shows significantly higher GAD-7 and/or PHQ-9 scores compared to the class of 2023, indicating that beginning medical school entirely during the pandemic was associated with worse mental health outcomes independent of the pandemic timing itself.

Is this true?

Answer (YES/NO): NO